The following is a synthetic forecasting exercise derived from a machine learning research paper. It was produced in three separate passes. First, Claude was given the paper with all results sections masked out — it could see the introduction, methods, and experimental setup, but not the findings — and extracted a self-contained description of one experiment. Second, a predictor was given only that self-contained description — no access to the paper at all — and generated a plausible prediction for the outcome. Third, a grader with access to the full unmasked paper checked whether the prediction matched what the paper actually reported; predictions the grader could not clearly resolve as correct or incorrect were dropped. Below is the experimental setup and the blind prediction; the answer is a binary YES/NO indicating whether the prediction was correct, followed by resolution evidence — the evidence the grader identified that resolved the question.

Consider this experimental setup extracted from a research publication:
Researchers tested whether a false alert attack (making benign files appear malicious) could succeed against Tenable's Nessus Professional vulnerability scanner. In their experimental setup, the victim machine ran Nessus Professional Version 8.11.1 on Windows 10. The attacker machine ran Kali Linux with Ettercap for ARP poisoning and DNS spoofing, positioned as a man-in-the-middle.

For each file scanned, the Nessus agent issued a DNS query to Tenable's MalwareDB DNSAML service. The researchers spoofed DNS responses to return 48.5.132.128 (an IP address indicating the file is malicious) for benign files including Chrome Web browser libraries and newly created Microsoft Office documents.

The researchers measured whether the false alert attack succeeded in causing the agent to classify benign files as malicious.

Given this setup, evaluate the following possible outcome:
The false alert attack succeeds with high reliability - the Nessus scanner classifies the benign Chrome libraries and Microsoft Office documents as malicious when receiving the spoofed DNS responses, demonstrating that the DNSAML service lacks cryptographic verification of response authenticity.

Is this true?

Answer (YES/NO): YES